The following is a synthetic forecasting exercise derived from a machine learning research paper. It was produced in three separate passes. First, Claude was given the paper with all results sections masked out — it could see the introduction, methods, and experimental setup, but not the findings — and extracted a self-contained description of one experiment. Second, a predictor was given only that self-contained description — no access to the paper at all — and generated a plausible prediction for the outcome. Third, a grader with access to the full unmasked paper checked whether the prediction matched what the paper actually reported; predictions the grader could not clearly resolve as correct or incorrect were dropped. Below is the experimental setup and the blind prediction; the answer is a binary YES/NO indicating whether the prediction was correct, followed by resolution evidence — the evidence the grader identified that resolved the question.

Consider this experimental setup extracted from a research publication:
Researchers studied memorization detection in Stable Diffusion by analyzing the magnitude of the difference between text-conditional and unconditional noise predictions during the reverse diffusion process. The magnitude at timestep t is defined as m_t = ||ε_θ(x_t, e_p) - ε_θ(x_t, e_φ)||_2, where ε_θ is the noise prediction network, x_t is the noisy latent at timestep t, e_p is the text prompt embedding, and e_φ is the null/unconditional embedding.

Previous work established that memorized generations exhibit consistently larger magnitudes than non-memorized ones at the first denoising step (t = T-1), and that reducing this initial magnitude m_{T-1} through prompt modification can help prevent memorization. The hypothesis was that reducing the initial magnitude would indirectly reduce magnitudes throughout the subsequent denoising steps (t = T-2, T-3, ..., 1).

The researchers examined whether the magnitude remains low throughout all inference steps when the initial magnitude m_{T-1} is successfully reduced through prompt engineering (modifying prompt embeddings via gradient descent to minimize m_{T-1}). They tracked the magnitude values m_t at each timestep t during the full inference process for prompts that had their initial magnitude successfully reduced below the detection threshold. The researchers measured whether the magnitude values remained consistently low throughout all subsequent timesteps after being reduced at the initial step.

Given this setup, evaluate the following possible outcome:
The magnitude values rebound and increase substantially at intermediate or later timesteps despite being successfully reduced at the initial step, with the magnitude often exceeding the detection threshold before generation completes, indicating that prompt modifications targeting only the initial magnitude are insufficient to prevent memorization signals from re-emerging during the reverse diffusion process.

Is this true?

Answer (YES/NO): YES